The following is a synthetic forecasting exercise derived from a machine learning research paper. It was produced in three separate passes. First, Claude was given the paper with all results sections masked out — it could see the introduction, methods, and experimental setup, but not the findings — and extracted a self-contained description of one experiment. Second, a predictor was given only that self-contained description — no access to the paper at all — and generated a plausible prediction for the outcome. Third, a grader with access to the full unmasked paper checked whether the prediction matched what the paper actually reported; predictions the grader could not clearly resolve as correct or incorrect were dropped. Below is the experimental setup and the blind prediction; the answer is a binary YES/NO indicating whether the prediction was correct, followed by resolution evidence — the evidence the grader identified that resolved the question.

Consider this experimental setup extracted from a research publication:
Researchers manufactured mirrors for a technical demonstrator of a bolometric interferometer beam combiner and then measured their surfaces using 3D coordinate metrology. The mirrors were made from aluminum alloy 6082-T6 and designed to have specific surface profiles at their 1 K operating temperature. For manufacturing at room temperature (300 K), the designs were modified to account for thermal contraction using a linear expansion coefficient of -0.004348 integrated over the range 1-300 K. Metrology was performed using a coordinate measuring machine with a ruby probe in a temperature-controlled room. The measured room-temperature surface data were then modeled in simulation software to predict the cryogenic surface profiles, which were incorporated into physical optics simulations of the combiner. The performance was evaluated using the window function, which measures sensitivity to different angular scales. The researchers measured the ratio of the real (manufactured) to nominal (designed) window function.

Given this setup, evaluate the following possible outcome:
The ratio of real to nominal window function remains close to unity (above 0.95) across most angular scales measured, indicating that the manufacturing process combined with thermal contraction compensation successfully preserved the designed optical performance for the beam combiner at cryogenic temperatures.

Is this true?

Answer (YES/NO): NO